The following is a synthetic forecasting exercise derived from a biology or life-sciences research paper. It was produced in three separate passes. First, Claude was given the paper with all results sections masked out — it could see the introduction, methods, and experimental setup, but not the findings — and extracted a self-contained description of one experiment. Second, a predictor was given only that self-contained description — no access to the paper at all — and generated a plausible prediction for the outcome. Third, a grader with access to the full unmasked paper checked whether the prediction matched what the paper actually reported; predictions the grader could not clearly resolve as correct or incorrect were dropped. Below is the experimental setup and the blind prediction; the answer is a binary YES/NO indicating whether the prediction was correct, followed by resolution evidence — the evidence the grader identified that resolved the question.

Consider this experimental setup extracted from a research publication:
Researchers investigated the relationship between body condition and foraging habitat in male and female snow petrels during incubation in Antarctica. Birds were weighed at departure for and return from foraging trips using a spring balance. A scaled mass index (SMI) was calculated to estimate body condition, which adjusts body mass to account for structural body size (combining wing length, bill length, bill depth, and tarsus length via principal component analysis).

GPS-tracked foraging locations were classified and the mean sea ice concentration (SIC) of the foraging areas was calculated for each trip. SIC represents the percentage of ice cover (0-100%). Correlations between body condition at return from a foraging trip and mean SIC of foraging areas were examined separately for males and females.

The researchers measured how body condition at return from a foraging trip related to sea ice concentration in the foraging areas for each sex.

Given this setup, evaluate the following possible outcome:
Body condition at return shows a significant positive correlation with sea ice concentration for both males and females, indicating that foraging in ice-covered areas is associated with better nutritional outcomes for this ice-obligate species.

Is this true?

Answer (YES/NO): NO